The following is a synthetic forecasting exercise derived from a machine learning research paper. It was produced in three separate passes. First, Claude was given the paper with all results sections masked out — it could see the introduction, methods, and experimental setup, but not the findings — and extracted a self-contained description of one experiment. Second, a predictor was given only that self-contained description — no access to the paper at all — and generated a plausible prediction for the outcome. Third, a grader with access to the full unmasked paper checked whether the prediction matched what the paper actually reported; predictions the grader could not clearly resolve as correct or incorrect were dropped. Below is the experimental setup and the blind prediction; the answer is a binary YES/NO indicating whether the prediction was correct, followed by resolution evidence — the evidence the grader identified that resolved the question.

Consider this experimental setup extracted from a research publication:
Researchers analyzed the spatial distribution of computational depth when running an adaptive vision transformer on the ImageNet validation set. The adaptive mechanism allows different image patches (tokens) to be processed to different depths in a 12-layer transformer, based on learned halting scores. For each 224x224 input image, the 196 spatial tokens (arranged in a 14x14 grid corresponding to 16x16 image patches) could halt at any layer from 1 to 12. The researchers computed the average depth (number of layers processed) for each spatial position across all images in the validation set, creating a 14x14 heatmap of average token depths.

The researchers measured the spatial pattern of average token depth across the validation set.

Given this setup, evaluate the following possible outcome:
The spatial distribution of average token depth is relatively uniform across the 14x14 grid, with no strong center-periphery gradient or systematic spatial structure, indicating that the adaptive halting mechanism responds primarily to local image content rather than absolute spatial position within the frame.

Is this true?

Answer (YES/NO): NO